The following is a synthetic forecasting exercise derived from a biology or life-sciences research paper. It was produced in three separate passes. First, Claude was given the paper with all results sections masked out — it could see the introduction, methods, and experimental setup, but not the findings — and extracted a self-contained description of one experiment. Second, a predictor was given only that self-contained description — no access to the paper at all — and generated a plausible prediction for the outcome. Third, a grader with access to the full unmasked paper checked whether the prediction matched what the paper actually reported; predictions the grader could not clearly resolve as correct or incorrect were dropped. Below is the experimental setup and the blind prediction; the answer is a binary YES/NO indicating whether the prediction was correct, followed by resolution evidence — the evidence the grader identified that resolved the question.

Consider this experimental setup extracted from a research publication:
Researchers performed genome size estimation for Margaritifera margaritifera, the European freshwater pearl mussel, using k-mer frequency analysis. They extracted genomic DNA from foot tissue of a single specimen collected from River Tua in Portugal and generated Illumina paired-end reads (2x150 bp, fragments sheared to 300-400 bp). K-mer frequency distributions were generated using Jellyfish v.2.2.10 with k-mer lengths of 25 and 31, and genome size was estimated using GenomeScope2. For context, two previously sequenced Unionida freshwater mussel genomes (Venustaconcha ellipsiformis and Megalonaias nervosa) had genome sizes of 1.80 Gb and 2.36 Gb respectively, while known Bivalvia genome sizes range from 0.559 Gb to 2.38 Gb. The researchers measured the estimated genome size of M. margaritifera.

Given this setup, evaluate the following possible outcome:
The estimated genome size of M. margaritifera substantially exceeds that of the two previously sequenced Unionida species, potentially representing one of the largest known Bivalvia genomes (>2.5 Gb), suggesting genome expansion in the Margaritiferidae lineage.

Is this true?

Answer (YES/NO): NO